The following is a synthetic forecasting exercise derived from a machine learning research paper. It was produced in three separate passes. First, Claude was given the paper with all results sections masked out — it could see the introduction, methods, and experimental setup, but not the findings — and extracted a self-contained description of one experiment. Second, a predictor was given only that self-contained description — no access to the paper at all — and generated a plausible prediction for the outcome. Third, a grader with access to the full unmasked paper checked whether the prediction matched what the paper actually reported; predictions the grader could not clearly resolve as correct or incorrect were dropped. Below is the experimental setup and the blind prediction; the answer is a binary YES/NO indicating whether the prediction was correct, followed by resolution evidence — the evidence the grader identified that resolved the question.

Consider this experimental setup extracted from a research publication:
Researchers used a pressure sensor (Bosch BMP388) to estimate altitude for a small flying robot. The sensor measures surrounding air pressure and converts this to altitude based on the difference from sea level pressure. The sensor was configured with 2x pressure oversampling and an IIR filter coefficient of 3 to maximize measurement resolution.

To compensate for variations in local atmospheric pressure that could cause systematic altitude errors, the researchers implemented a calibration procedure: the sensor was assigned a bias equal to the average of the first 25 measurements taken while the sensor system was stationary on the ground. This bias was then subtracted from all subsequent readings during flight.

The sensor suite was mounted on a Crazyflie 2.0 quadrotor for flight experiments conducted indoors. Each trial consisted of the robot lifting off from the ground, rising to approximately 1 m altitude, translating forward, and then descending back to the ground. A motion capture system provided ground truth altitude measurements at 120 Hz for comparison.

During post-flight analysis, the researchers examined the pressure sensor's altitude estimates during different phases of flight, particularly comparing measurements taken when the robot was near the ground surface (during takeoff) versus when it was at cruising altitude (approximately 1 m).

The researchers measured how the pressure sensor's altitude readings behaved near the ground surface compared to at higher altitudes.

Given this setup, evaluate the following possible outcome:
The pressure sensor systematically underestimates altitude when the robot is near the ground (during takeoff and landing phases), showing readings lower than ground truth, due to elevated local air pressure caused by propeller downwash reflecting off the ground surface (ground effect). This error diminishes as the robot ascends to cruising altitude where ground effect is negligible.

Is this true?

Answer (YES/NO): YES